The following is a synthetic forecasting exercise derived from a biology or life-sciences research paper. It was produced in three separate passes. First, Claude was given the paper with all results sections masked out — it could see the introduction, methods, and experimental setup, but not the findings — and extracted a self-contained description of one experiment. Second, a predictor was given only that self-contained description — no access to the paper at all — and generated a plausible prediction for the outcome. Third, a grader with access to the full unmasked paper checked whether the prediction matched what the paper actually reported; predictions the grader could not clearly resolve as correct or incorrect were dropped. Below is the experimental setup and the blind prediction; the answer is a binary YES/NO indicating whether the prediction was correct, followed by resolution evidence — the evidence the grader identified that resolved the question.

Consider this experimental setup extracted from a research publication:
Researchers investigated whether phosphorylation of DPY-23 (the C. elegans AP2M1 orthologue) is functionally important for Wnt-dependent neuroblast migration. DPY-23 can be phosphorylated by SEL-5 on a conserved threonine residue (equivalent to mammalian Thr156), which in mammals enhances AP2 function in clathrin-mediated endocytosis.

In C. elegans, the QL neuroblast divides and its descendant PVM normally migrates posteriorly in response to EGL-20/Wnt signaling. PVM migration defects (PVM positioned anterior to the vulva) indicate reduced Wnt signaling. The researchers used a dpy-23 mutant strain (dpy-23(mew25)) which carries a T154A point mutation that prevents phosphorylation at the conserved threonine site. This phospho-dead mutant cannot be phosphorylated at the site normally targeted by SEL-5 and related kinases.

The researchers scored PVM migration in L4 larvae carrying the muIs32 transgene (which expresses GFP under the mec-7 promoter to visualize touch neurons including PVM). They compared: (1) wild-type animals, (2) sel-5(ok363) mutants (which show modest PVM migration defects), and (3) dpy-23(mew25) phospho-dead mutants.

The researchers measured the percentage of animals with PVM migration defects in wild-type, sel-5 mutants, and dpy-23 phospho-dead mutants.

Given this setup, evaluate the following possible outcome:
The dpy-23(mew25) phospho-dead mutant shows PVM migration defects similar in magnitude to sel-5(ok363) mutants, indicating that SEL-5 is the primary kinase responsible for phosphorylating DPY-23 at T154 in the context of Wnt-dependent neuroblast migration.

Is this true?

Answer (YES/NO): NO